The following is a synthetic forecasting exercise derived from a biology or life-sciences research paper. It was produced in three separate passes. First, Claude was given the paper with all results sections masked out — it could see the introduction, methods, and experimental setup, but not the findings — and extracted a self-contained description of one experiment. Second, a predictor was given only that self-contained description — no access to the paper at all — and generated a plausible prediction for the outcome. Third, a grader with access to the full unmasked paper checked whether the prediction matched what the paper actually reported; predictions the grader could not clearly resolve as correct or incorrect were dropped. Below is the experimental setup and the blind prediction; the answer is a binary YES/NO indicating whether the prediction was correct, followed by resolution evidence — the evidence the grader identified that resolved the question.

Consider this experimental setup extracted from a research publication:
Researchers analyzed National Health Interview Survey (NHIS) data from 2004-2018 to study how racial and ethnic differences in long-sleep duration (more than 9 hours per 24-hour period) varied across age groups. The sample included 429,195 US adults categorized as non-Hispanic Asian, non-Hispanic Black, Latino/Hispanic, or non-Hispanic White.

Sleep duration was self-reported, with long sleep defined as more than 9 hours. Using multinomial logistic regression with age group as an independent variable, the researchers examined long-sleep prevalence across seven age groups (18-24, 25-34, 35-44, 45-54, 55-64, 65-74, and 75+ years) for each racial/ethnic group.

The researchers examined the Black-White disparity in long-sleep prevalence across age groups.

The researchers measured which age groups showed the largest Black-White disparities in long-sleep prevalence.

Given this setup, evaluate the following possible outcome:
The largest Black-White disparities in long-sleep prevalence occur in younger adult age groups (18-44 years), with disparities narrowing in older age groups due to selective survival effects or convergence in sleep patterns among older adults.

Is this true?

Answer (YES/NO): NO